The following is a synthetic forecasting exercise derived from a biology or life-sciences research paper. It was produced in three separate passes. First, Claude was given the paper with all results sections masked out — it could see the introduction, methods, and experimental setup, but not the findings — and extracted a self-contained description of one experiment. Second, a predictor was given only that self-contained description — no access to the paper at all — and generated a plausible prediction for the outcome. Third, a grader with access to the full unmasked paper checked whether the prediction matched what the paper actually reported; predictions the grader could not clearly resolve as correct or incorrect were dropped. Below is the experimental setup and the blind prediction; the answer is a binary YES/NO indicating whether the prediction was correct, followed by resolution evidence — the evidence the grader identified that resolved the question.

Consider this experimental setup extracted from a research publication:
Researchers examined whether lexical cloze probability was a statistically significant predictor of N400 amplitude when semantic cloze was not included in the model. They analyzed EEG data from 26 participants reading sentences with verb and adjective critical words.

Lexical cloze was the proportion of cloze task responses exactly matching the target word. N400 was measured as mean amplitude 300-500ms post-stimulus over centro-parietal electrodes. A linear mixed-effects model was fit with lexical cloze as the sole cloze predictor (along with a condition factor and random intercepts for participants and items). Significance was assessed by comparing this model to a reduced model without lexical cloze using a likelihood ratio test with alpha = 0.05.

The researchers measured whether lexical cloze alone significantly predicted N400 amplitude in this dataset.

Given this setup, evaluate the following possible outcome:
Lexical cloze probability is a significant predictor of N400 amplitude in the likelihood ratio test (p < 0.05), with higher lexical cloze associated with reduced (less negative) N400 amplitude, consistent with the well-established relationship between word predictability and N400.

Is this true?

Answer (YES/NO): NO